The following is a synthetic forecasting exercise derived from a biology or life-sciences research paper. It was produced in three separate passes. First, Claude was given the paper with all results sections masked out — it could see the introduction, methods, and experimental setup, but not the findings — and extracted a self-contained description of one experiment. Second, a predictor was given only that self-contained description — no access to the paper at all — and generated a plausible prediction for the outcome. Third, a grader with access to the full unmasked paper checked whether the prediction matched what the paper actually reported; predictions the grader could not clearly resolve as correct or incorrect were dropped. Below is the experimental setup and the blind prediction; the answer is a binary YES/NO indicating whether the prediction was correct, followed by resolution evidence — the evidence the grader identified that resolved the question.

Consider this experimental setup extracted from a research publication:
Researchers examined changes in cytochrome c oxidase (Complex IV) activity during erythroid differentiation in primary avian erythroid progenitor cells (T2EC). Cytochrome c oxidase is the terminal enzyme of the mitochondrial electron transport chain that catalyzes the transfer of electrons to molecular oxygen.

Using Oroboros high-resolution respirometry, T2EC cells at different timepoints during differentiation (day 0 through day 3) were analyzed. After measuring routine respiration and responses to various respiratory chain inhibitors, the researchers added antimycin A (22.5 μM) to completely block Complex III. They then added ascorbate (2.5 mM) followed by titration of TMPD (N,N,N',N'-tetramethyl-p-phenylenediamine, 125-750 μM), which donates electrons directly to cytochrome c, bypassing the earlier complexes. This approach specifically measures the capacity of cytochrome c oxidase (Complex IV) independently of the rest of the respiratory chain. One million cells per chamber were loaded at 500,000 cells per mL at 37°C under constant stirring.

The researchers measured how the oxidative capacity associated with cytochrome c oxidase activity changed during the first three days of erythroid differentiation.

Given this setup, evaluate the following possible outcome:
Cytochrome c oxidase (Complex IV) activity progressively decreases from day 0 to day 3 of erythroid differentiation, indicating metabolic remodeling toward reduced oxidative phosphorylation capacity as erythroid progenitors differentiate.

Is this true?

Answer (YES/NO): NO